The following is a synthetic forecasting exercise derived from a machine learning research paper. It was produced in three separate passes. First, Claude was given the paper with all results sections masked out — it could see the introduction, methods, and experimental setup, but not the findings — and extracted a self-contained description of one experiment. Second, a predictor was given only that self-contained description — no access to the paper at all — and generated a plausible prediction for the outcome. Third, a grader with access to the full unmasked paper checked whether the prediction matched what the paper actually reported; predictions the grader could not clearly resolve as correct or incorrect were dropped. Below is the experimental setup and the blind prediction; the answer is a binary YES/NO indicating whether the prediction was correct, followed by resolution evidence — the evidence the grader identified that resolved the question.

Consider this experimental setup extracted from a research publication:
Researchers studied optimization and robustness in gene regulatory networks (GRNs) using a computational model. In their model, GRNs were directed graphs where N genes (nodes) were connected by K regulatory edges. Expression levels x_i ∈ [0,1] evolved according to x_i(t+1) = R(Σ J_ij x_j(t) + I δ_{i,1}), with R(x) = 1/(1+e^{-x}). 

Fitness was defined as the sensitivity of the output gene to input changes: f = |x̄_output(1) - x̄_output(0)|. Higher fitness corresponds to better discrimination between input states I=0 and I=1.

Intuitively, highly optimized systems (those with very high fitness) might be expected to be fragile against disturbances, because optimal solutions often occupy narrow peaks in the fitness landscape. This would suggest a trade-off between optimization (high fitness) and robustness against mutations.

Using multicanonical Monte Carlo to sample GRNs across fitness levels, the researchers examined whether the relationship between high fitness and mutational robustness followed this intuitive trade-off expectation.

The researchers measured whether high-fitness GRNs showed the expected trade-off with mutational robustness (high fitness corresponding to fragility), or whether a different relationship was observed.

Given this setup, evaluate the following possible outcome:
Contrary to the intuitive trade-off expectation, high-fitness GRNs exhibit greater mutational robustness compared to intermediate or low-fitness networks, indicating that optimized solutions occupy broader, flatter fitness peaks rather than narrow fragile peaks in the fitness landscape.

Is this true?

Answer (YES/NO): NO